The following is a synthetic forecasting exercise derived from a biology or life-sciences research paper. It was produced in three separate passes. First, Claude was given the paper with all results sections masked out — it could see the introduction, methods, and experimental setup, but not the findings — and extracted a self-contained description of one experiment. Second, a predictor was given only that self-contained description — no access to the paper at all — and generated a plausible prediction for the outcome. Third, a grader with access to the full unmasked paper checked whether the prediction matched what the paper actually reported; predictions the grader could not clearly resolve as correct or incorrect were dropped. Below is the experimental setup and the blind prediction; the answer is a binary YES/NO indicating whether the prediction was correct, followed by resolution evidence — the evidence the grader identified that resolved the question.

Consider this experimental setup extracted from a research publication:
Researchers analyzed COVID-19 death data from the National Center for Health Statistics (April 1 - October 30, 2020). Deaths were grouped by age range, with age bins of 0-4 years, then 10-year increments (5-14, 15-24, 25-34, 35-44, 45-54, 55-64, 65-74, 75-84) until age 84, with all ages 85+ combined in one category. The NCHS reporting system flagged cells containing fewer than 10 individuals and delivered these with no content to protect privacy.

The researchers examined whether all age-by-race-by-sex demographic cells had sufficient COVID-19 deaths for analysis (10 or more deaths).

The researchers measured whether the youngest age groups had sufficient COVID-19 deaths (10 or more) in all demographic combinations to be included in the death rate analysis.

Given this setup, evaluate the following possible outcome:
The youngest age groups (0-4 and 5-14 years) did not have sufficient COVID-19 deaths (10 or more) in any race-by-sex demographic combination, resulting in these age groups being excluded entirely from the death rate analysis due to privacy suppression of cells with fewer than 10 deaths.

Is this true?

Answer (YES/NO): NO